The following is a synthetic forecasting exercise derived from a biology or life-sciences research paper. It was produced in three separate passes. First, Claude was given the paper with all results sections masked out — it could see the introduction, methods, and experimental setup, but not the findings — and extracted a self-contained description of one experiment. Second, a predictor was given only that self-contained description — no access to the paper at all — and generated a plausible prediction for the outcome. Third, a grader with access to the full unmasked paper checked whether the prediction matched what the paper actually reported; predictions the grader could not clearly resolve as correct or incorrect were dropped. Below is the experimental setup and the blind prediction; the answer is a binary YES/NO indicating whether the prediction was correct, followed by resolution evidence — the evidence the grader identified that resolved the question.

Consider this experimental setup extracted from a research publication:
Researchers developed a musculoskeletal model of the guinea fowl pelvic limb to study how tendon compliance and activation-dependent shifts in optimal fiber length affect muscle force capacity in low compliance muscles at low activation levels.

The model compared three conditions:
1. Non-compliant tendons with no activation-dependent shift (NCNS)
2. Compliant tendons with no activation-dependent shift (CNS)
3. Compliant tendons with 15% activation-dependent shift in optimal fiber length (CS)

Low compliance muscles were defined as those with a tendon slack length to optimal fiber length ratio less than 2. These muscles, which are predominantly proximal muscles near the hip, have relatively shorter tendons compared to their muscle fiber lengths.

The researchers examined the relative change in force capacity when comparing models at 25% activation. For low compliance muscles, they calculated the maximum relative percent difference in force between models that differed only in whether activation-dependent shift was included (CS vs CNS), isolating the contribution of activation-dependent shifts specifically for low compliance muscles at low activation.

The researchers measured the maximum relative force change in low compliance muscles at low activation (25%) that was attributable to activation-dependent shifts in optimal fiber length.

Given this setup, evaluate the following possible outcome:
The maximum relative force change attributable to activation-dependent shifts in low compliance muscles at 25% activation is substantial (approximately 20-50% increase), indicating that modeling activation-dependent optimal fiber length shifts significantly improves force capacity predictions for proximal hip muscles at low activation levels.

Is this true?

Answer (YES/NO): NO